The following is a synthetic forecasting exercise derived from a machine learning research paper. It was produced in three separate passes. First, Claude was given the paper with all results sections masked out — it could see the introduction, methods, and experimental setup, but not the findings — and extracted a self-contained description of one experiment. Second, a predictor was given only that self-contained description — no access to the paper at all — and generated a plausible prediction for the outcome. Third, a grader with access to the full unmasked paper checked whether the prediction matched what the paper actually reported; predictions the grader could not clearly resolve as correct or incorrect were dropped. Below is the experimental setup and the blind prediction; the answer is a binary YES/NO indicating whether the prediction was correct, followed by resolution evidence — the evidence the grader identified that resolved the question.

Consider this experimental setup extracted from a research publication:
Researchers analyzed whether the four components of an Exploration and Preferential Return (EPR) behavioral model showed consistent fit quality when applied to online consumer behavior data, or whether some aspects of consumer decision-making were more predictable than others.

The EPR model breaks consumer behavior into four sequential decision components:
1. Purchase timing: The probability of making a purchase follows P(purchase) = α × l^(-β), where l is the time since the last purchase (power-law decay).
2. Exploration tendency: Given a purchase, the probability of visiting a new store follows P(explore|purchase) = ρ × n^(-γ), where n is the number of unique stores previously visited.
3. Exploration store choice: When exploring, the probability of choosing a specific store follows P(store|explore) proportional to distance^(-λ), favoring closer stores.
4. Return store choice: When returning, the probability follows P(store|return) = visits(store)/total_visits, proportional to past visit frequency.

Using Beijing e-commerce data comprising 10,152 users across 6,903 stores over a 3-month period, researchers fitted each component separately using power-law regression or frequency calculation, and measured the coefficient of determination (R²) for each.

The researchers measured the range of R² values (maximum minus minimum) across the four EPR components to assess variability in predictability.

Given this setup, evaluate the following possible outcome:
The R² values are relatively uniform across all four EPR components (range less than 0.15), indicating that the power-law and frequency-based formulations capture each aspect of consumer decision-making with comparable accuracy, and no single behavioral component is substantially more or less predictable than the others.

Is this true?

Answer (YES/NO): NO